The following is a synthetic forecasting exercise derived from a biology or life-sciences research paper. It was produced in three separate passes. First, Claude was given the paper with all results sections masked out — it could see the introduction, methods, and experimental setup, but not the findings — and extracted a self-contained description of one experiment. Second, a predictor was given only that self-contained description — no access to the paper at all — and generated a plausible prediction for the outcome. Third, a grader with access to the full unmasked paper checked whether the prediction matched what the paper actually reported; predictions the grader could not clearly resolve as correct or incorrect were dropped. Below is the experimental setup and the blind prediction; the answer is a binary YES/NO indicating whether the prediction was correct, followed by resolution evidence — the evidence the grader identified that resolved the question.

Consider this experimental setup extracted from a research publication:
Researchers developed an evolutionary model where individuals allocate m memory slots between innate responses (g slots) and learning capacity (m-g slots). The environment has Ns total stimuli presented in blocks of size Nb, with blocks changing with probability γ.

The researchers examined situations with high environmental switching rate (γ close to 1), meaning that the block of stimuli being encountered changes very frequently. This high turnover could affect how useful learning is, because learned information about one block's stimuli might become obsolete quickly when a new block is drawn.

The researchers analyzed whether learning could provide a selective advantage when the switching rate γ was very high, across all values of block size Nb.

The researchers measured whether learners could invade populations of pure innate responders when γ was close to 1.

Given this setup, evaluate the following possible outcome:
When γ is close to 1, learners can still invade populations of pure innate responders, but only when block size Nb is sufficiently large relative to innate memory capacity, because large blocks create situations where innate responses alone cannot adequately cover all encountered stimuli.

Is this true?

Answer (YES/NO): NO